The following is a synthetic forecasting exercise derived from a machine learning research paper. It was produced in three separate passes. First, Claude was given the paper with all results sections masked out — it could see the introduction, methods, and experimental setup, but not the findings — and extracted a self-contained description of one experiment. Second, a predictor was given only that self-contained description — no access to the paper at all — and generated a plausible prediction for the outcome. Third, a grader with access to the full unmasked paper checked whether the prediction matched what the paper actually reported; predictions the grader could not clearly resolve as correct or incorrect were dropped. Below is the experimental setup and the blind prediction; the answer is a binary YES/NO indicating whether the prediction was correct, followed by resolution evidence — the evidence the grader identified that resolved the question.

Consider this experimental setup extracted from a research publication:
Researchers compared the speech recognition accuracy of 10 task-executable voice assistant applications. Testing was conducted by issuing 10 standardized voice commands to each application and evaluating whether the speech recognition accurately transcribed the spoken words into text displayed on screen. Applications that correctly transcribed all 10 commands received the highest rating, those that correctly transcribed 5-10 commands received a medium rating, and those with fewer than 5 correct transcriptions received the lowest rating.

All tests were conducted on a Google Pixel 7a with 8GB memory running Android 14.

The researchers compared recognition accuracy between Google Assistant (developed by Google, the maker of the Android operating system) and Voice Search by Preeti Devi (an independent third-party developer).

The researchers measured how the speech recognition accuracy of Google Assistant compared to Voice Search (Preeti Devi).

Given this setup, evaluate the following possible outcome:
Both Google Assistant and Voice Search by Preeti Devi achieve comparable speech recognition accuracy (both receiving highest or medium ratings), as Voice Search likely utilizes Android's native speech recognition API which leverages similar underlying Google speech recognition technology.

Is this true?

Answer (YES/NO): NO